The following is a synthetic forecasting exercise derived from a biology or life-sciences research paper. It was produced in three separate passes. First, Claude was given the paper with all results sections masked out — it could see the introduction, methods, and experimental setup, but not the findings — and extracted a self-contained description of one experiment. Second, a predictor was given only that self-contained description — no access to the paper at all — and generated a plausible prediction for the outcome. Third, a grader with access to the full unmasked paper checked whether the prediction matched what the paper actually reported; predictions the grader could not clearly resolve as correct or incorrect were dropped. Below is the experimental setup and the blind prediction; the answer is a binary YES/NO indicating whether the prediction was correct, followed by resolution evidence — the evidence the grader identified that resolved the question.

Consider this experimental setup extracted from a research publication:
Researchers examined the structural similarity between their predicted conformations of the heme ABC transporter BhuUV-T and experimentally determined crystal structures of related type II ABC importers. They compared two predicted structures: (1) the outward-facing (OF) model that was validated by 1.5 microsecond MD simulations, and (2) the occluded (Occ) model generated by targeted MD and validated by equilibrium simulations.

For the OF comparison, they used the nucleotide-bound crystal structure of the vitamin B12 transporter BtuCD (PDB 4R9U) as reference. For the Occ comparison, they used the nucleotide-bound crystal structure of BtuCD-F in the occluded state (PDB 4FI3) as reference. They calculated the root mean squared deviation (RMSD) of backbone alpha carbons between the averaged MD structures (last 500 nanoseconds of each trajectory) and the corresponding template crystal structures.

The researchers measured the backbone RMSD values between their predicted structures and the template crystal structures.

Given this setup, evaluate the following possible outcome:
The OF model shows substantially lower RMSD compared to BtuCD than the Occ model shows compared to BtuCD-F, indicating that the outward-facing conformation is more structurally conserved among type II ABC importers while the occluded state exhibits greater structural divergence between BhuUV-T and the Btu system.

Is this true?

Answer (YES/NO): NO